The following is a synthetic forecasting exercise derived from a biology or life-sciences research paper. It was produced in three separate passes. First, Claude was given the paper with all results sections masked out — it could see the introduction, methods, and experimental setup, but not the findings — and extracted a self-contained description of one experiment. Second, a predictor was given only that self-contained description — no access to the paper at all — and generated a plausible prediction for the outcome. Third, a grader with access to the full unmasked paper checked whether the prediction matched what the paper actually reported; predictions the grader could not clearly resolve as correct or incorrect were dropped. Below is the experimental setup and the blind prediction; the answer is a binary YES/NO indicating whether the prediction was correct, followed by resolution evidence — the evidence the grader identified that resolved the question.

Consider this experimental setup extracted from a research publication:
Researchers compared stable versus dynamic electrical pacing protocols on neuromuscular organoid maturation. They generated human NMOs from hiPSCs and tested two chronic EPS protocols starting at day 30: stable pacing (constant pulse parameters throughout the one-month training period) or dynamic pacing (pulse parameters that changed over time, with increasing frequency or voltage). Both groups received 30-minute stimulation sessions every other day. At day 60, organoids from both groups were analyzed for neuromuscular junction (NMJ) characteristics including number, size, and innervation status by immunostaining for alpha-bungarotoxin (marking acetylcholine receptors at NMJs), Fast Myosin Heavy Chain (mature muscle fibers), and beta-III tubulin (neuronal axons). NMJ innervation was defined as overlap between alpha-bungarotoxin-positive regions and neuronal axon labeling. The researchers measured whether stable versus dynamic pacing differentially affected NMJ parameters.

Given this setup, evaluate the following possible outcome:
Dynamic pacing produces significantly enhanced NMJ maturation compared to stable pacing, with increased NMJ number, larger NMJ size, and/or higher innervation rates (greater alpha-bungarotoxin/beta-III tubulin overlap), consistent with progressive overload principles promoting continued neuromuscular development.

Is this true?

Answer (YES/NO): NO